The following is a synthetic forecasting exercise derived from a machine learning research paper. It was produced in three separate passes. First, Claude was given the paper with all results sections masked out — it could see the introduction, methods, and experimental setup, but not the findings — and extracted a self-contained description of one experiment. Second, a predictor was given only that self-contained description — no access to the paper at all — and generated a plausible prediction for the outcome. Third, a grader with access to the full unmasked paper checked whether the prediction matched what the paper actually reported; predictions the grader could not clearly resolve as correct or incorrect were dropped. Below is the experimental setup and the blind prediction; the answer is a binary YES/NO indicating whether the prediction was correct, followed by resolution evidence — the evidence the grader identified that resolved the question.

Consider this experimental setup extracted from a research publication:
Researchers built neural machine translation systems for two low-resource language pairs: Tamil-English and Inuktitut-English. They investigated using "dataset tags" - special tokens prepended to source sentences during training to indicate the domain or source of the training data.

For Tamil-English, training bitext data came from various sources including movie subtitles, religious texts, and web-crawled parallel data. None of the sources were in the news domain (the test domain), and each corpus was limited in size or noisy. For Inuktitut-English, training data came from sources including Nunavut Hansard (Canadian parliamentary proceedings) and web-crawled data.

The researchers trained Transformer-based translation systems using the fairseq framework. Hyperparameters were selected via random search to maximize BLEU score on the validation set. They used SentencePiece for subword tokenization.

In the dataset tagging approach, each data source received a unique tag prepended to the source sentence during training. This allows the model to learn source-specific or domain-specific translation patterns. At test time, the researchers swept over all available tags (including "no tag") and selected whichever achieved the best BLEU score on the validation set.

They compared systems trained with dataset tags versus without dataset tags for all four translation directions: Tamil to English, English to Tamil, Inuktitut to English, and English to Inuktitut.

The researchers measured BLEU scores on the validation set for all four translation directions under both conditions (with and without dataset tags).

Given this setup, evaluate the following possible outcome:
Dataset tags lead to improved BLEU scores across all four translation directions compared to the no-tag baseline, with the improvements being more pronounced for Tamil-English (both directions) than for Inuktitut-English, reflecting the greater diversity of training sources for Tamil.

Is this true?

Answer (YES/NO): NO